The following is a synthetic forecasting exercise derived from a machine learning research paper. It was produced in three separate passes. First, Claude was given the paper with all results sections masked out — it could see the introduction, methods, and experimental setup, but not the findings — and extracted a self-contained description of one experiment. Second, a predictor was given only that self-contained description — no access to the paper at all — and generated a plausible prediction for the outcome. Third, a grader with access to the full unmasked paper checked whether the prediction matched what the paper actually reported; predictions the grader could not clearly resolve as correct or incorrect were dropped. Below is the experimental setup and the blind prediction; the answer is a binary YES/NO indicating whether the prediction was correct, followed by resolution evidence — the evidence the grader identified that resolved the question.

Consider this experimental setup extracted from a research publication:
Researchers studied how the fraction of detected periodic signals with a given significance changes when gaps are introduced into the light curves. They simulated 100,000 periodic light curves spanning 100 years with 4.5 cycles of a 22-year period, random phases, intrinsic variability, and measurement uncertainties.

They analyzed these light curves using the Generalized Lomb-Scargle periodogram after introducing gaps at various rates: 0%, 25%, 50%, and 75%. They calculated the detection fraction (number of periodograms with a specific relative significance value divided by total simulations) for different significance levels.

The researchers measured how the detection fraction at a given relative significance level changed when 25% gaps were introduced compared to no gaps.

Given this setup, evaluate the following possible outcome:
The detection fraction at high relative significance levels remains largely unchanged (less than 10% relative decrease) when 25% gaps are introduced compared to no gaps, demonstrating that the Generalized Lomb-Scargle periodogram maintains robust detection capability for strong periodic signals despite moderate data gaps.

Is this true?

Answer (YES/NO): NO